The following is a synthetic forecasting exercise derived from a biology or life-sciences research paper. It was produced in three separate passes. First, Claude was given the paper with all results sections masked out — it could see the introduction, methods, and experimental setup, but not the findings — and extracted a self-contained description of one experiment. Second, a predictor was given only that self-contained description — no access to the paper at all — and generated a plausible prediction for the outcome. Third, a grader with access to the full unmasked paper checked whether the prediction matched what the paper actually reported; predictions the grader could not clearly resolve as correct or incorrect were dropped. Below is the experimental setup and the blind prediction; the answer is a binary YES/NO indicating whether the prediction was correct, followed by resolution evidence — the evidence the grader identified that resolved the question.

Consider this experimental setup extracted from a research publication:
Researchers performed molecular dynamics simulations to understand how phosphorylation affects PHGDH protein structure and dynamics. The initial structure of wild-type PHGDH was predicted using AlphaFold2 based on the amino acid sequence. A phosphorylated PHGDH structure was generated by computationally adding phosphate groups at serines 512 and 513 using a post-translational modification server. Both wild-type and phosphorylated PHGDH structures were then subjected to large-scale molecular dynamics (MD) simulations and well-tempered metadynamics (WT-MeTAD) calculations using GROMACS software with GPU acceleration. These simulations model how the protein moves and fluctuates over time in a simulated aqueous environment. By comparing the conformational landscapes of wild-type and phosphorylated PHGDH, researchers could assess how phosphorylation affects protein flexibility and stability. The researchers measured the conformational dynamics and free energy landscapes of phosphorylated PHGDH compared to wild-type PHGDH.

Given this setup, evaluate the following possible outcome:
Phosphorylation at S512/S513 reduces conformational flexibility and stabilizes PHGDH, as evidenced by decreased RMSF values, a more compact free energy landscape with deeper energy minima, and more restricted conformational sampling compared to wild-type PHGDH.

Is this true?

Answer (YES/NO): NO